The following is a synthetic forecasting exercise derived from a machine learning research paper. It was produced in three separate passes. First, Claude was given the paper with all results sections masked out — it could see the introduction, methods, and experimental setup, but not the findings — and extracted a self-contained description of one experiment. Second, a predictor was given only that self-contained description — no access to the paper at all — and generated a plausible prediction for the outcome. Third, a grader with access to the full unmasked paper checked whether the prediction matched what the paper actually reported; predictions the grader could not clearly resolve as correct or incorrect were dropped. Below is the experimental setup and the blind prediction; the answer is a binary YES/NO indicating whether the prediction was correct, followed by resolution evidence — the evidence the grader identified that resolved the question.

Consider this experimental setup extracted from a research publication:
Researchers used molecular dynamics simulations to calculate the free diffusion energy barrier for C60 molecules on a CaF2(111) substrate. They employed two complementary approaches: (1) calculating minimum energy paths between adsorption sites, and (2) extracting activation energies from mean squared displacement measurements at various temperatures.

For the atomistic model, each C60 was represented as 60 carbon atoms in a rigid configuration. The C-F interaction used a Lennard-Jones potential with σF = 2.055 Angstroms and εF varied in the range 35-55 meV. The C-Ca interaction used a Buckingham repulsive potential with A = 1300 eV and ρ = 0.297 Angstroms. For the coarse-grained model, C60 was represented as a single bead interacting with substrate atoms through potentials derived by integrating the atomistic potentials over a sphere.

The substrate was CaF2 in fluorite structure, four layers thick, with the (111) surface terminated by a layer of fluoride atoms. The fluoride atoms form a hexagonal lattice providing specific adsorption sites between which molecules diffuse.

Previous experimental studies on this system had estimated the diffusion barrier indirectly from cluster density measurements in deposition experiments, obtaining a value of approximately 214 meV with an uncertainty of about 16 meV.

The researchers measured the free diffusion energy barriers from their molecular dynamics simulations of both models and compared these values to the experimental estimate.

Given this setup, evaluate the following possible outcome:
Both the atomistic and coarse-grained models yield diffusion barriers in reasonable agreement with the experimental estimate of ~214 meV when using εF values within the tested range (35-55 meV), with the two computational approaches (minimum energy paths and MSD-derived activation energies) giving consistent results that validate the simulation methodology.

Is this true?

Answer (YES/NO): NO